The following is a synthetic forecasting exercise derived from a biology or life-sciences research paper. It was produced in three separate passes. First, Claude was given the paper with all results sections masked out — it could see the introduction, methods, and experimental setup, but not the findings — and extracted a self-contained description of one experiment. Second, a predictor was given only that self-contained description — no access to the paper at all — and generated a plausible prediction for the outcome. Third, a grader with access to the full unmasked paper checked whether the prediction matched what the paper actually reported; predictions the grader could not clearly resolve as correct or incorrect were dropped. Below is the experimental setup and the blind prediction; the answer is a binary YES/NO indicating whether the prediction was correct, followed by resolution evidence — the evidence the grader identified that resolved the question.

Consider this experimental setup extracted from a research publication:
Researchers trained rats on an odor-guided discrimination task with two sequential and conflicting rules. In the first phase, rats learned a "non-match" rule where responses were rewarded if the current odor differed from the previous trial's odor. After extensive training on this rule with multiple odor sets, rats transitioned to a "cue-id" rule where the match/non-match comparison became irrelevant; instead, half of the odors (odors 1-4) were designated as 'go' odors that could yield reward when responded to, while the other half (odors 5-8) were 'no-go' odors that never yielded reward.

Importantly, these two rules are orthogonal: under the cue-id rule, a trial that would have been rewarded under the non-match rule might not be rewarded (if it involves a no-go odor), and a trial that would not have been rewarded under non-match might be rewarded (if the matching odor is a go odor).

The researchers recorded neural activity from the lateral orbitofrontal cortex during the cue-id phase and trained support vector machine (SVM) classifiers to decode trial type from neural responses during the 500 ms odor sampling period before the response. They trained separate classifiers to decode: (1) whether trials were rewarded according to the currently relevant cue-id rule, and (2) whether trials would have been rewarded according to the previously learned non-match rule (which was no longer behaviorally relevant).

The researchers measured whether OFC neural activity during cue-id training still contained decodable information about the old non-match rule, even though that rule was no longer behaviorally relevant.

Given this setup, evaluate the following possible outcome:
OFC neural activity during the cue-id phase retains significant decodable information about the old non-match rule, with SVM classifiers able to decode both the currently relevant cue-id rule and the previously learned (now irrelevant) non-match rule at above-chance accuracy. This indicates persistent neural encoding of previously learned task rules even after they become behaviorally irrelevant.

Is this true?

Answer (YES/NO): YES